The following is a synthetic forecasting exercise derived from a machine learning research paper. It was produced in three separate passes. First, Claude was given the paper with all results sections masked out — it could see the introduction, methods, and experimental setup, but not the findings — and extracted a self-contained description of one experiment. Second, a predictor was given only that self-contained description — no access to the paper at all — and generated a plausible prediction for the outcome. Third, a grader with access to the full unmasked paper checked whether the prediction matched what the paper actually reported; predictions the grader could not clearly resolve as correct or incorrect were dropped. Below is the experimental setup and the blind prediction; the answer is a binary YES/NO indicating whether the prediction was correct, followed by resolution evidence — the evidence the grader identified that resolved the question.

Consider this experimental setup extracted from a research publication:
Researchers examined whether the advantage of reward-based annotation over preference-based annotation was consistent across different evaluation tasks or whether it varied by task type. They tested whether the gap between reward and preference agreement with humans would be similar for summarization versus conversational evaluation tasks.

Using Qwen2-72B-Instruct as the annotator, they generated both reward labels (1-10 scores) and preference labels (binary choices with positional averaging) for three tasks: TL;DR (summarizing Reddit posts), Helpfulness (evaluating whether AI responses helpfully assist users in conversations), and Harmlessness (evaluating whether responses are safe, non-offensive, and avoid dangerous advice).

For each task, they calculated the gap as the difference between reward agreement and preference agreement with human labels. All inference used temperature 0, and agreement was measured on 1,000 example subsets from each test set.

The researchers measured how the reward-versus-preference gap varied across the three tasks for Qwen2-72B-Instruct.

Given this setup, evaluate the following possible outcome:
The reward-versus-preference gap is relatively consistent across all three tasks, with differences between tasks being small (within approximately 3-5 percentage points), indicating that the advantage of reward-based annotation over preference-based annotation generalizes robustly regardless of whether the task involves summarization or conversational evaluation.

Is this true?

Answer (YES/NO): NO